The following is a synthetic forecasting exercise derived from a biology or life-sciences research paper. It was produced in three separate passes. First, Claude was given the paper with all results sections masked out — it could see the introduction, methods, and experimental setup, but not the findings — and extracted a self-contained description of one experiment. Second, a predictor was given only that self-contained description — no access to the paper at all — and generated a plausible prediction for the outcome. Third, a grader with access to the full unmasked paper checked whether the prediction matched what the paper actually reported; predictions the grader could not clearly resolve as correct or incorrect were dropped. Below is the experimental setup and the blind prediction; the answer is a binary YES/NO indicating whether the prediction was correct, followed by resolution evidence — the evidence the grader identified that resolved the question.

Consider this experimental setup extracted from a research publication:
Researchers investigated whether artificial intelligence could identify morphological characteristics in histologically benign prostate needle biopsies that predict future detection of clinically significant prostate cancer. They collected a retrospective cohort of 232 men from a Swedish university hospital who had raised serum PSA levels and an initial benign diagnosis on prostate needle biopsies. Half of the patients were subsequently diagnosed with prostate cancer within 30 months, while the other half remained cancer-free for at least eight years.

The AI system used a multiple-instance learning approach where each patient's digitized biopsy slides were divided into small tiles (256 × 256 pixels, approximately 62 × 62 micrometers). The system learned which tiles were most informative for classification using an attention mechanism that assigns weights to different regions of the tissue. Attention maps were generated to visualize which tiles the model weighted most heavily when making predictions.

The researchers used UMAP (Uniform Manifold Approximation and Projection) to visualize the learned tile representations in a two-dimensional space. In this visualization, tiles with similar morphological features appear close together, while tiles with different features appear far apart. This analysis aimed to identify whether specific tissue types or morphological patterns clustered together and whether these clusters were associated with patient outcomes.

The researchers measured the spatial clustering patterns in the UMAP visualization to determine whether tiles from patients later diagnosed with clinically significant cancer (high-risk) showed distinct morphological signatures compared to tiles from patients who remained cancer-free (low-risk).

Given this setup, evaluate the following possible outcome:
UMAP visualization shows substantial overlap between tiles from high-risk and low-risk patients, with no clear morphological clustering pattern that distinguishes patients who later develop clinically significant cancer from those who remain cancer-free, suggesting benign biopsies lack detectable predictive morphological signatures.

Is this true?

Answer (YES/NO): NO